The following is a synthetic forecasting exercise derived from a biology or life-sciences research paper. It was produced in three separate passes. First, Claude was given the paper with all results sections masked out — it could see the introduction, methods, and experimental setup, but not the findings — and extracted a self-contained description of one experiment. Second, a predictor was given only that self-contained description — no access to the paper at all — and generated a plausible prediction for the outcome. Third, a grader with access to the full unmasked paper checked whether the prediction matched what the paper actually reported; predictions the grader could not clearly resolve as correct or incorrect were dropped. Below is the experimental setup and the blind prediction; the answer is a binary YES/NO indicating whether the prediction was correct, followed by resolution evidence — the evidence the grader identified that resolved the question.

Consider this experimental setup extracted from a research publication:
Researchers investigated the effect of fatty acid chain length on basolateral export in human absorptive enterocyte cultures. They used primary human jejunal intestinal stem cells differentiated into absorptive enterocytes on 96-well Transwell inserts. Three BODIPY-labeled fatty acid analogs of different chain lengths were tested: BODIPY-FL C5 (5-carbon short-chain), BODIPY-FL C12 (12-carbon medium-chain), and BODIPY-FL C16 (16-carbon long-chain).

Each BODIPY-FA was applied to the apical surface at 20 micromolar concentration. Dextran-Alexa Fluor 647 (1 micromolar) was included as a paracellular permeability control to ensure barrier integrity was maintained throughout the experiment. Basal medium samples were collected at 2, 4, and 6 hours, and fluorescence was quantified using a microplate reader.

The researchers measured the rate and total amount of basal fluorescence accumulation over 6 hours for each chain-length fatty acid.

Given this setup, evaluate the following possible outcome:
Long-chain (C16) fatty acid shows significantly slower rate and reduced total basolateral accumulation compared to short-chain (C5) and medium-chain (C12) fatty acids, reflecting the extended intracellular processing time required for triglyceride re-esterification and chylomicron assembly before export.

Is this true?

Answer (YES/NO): NO